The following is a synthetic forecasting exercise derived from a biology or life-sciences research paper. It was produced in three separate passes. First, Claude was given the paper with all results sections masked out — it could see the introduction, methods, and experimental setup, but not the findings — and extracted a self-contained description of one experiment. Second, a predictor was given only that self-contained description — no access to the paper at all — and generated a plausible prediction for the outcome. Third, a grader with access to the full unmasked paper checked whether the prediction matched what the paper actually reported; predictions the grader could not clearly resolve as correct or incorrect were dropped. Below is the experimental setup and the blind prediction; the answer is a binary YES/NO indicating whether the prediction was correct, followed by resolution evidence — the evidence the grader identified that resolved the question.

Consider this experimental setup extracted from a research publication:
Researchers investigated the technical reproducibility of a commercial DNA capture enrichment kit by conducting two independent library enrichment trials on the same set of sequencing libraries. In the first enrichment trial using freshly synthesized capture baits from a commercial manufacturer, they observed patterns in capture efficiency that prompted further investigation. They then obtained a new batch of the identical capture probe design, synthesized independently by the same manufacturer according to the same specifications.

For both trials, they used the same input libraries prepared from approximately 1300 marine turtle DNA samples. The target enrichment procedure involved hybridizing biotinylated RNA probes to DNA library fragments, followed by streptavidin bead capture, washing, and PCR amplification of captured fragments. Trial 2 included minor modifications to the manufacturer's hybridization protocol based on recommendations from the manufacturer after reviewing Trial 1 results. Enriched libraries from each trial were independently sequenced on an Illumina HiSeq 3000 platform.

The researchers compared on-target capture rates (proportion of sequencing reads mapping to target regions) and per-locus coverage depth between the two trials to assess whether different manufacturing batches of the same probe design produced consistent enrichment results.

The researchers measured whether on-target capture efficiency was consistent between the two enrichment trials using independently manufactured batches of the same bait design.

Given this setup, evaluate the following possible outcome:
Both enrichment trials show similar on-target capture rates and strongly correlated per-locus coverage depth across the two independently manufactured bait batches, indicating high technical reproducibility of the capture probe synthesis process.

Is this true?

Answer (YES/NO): NO